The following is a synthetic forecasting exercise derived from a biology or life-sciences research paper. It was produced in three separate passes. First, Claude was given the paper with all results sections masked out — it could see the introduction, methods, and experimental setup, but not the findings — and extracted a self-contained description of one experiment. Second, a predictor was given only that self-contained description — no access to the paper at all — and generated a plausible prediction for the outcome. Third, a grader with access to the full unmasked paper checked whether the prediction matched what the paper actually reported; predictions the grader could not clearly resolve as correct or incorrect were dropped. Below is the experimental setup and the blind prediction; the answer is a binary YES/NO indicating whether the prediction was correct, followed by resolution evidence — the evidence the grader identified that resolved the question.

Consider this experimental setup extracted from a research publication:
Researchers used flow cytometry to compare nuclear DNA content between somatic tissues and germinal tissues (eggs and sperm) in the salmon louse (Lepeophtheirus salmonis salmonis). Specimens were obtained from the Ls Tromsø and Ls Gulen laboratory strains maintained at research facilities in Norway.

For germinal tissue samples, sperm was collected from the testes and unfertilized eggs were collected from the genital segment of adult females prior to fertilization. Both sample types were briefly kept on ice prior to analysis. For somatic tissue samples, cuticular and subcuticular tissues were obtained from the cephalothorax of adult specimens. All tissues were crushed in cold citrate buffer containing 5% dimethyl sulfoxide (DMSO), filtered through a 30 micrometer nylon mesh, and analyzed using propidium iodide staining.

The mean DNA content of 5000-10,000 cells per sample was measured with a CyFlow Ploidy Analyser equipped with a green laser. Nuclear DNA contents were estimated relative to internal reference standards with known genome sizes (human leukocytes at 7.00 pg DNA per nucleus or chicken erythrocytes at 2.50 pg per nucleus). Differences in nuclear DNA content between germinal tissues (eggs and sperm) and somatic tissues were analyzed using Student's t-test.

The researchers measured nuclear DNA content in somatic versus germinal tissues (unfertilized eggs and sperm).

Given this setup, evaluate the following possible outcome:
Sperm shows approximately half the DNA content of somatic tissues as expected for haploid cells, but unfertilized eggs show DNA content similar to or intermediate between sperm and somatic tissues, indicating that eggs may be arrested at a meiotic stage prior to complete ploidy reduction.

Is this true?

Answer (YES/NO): YES